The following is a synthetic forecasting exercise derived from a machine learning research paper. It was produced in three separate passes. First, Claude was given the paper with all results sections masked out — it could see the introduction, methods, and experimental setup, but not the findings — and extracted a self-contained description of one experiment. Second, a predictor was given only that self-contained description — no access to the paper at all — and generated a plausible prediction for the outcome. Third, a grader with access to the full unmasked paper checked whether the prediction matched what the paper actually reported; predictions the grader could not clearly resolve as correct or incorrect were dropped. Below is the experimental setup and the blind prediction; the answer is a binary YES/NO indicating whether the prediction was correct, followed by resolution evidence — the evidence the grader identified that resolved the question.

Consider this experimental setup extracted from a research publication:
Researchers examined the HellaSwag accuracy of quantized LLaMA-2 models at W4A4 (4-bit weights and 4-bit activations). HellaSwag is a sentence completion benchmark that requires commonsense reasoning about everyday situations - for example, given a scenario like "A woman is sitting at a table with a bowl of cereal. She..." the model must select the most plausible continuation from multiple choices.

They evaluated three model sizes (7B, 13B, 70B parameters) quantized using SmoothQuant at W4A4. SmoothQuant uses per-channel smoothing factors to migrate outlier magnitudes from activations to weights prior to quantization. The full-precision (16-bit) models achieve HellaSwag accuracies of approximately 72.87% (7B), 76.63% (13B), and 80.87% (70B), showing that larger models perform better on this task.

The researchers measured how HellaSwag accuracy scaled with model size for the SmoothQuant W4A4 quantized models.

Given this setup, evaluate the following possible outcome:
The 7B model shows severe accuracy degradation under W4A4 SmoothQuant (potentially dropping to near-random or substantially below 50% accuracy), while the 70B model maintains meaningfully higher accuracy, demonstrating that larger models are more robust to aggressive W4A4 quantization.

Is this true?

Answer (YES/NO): YES